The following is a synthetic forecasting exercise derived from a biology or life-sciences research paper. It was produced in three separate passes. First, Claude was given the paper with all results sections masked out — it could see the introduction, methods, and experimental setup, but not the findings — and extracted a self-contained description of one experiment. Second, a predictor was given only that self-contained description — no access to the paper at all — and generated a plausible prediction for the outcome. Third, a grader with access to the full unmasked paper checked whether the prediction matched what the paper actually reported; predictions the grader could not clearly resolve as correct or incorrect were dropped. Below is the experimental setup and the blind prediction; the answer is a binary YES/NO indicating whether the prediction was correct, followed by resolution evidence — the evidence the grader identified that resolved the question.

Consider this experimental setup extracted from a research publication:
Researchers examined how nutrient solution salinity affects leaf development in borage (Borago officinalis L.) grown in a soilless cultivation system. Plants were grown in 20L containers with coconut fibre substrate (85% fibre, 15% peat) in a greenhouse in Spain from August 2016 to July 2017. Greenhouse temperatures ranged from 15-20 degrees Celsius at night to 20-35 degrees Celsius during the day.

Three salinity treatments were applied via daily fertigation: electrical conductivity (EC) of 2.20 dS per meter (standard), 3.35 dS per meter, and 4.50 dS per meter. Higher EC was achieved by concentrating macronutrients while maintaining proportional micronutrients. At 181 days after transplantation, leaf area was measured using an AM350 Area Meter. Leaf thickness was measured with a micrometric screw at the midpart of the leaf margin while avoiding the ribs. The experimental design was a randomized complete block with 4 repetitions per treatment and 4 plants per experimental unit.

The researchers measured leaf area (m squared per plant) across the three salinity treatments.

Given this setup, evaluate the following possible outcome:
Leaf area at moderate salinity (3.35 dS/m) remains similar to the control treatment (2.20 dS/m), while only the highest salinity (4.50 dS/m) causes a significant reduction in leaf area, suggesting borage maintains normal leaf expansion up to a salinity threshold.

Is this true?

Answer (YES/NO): NO